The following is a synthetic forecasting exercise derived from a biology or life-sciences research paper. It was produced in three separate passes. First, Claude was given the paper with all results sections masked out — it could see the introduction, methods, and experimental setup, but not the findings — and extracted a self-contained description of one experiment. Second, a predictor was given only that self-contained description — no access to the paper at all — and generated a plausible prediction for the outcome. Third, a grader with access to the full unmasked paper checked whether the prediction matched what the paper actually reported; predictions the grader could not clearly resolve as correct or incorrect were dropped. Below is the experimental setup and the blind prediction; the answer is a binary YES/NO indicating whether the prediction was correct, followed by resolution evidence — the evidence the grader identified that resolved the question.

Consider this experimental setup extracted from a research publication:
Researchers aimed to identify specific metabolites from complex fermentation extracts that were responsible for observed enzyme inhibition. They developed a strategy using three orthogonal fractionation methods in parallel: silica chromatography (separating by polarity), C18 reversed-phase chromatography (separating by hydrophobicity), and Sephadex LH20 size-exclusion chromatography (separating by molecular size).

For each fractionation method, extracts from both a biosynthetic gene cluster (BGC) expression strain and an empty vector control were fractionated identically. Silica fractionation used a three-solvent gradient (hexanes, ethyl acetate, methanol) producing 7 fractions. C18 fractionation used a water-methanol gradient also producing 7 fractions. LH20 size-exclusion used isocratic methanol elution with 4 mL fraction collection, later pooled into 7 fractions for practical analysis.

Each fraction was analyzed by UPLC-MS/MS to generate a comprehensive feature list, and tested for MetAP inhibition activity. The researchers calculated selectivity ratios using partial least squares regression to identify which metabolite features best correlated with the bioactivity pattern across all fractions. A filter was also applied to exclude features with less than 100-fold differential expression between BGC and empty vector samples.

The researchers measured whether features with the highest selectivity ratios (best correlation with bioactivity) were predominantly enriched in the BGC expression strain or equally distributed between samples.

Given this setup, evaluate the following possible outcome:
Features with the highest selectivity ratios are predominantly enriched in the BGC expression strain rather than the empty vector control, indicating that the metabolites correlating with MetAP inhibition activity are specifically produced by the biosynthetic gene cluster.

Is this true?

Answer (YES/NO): YES